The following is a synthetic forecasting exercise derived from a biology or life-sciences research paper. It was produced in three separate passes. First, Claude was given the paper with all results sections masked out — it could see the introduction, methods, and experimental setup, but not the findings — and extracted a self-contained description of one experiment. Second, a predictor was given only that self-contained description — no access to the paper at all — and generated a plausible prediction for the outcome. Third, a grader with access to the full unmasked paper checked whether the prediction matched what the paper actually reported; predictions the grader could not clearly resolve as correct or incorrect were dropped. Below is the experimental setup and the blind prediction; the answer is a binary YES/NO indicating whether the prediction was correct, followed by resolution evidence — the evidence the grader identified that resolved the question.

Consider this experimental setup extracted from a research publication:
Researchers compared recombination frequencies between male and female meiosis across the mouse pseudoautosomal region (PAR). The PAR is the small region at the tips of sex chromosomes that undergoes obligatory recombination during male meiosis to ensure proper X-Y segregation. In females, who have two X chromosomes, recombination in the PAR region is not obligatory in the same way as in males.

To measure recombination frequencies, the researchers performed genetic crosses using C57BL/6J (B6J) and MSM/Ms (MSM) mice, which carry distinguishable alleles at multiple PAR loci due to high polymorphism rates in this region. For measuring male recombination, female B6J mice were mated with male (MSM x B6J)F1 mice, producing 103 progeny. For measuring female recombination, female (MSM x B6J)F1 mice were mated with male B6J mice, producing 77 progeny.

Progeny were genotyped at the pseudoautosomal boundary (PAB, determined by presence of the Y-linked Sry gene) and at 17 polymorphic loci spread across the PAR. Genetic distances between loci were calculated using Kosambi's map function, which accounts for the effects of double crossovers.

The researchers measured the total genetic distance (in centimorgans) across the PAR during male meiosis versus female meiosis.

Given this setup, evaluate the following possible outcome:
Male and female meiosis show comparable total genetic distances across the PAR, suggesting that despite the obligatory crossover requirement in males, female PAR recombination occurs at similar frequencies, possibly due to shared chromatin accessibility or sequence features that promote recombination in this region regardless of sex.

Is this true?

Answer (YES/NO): NO